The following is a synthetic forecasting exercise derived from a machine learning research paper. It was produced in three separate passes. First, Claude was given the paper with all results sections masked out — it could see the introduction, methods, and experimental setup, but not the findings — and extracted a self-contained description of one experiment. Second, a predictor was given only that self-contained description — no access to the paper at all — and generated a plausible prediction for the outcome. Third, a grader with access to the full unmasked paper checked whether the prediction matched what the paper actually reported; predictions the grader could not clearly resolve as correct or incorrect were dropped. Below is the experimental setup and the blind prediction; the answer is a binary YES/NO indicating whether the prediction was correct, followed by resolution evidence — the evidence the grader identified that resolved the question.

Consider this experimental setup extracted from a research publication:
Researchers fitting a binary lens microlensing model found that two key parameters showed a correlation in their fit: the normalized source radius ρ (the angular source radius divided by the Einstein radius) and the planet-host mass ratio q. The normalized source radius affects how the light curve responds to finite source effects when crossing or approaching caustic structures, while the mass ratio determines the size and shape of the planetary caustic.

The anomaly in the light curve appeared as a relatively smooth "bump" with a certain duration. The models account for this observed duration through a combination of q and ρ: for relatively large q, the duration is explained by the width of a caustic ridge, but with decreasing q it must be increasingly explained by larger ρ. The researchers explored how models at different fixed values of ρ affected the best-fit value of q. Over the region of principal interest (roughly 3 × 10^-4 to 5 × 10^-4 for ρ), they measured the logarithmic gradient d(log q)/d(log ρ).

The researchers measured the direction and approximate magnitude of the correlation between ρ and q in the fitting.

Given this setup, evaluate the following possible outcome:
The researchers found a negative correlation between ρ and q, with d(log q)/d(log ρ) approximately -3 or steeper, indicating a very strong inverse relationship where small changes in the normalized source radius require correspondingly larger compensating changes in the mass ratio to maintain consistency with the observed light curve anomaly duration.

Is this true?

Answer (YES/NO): NO